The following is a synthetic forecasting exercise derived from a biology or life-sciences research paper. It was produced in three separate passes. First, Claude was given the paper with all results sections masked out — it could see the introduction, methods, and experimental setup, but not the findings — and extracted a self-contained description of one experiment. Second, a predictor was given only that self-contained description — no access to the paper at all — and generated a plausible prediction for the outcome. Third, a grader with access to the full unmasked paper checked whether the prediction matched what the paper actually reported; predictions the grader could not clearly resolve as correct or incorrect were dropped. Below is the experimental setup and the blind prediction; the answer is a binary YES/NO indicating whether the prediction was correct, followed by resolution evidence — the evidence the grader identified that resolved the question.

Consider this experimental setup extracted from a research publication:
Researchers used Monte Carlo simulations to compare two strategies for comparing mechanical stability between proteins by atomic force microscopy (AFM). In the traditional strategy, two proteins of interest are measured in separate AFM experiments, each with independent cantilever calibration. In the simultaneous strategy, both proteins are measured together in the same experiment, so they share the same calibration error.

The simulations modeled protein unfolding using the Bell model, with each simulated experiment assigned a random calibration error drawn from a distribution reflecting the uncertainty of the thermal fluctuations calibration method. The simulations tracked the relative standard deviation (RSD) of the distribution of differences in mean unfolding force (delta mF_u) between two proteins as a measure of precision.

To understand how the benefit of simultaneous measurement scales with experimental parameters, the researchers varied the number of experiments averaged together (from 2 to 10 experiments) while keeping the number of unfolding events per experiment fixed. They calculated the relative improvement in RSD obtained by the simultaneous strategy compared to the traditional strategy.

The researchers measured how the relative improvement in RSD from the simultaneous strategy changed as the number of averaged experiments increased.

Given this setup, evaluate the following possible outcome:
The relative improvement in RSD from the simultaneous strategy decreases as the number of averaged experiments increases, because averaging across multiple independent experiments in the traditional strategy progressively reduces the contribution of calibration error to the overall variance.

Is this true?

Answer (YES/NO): NO